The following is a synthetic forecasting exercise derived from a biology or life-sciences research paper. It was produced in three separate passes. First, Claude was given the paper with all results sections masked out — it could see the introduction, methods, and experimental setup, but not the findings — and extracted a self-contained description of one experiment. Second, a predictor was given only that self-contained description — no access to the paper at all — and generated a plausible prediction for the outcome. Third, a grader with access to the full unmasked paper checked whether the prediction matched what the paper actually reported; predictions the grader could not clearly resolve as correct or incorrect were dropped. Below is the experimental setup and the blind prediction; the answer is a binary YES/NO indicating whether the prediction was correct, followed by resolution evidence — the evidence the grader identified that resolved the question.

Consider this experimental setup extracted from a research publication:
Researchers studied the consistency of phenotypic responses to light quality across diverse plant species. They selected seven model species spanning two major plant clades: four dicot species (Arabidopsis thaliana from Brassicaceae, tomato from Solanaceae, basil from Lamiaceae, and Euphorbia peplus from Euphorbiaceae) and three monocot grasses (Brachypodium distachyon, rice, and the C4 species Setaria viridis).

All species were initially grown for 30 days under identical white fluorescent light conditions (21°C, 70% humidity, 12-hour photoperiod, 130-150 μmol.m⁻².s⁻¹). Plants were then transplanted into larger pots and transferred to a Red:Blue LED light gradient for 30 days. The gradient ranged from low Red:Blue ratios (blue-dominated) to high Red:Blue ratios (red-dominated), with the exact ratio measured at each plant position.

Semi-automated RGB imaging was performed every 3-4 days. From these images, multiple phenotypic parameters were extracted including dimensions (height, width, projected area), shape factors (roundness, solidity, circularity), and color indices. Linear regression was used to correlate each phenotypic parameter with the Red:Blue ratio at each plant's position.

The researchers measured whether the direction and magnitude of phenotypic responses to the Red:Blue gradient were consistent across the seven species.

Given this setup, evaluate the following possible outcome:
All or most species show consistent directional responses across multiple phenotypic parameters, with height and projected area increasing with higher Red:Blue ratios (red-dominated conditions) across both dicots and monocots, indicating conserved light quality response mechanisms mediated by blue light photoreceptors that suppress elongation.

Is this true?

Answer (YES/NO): NO